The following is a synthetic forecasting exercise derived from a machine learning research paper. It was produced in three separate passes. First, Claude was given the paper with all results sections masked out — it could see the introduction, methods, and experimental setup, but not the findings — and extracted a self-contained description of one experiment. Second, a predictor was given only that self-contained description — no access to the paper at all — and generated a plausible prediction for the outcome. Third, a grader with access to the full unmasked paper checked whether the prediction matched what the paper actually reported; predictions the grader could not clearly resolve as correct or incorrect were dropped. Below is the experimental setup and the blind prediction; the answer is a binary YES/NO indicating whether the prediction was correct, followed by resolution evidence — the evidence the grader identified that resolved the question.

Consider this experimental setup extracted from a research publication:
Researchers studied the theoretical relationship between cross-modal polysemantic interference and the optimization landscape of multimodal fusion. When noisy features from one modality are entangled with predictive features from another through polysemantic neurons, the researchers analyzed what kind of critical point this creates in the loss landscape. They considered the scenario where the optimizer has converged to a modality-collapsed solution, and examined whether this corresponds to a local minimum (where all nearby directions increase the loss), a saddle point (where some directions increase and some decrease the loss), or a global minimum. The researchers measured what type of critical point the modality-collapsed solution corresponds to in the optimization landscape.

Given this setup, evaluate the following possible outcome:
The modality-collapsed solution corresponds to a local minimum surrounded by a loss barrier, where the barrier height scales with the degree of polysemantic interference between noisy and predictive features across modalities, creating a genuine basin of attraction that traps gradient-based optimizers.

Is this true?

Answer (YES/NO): NO